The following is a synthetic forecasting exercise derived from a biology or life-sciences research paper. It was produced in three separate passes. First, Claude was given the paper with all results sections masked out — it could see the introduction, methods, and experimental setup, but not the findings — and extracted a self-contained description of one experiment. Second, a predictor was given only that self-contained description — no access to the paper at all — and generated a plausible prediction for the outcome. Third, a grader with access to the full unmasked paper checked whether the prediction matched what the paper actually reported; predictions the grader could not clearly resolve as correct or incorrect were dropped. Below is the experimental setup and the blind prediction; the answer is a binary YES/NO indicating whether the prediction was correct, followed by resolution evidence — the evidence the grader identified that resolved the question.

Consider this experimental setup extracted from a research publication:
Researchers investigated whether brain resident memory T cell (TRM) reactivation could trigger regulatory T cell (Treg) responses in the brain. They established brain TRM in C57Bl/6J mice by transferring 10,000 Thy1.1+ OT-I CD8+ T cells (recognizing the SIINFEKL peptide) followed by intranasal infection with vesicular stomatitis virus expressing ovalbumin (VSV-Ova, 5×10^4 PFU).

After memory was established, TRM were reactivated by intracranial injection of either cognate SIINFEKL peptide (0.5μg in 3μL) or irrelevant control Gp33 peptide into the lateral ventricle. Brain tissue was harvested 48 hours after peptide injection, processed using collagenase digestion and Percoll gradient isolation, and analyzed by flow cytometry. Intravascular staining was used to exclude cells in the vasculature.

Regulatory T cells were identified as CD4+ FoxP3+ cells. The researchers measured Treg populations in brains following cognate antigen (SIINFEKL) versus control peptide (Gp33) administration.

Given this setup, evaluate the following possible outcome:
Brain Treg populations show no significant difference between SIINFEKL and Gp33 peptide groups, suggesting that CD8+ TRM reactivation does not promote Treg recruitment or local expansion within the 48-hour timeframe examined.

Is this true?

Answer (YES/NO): NO